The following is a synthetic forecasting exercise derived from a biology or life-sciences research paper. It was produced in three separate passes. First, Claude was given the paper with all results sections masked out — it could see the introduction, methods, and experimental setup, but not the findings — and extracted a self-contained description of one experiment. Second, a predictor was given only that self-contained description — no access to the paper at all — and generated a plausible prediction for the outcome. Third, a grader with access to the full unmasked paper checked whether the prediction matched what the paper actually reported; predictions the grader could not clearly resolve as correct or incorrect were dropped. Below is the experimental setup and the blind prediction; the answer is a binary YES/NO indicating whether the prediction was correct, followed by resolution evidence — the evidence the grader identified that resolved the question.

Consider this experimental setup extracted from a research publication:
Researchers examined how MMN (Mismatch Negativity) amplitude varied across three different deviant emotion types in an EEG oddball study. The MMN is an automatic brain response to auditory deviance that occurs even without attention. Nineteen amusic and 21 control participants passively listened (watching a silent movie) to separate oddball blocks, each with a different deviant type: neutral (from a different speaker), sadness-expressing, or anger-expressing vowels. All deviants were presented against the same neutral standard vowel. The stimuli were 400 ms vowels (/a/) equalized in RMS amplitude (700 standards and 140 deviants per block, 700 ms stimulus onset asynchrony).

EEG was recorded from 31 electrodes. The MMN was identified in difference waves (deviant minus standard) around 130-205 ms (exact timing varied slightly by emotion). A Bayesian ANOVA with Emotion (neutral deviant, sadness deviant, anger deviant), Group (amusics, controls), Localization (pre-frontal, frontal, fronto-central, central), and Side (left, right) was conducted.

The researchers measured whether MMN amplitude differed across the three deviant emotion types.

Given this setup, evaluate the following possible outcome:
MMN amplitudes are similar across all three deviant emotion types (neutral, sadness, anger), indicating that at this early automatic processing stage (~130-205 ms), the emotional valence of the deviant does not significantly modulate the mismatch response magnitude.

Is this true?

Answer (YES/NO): NO